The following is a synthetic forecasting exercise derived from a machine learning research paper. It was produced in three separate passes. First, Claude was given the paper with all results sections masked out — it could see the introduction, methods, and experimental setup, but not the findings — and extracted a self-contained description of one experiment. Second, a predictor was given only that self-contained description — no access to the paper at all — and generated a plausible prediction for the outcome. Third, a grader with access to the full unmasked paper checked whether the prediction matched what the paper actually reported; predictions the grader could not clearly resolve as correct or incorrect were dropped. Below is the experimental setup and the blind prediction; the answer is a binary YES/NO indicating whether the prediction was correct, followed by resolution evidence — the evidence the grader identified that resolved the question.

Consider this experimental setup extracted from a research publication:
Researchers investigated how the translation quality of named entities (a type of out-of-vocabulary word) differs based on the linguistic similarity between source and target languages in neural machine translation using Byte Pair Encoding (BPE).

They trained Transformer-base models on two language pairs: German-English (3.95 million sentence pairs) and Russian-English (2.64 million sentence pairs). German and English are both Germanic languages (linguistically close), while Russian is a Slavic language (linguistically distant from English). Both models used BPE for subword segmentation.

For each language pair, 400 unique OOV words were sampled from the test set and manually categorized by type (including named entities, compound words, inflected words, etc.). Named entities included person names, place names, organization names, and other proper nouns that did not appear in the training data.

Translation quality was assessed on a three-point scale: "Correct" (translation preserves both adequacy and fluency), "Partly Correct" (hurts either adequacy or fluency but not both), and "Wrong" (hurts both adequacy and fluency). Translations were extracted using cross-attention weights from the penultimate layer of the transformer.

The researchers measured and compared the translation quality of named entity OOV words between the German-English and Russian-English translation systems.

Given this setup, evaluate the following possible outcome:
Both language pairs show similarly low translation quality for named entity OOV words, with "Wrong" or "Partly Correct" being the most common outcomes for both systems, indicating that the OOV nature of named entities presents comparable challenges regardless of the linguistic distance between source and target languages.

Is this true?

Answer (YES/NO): NO